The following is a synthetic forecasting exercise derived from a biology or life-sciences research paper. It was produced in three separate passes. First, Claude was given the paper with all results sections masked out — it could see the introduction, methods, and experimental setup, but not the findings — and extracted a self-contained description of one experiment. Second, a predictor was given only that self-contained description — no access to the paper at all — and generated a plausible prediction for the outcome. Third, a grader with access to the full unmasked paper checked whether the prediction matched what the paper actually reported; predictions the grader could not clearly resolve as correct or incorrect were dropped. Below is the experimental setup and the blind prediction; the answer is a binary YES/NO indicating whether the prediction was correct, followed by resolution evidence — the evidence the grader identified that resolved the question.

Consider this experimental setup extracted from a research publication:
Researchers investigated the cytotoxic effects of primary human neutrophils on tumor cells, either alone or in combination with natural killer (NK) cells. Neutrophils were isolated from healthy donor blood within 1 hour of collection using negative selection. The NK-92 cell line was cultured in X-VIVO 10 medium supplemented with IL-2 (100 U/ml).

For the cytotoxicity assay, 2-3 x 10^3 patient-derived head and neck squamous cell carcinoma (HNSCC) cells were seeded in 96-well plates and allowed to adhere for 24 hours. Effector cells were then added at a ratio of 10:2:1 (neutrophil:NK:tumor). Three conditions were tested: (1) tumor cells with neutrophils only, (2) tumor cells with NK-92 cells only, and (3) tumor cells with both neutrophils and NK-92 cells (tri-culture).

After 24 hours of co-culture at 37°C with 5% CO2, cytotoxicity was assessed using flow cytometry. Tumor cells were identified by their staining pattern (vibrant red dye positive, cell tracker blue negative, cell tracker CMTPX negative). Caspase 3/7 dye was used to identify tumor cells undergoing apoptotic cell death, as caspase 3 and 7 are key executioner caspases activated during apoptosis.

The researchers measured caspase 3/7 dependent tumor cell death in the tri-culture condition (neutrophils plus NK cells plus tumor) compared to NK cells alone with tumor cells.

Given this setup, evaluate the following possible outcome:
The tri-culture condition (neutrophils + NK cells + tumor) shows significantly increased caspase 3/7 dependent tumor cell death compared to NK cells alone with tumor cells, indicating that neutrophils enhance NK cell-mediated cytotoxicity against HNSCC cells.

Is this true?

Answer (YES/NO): NO